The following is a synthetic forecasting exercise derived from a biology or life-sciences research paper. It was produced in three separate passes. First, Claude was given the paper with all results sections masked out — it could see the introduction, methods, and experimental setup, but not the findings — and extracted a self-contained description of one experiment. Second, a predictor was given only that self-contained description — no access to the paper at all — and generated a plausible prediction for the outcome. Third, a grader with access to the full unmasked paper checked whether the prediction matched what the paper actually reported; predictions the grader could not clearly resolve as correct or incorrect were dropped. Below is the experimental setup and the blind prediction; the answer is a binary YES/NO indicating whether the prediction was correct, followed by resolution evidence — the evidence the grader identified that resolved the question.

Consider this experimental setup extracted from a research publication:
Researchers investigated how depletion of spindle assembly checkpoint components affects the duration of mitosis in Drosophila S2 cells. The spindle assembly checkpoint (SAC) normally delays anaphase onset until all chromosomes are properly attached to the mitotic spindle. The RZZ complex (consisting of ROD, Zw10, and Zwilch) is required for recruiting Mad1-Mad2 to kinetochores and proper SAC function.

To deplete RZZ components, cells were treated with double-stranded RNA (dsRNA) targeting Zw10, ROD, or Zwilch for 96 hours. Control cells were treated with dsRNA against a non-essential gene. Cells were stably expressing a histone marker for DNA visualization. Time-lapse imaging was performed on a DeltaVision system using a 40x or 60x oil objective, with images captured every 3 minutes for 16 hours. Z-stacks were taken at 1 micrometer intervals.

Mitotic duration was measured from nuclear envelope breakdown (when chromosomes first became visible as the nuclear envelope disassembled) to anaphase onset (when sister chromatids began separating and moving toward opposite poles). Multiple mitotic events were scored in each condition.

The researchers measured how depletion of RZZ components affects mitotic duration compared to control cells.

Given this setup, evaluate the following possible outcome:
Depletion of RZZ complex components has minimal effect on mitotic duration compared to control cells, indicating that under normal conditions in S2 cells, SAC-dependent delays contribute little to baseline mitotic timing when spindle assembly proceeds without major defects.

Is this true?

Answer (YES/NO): NO